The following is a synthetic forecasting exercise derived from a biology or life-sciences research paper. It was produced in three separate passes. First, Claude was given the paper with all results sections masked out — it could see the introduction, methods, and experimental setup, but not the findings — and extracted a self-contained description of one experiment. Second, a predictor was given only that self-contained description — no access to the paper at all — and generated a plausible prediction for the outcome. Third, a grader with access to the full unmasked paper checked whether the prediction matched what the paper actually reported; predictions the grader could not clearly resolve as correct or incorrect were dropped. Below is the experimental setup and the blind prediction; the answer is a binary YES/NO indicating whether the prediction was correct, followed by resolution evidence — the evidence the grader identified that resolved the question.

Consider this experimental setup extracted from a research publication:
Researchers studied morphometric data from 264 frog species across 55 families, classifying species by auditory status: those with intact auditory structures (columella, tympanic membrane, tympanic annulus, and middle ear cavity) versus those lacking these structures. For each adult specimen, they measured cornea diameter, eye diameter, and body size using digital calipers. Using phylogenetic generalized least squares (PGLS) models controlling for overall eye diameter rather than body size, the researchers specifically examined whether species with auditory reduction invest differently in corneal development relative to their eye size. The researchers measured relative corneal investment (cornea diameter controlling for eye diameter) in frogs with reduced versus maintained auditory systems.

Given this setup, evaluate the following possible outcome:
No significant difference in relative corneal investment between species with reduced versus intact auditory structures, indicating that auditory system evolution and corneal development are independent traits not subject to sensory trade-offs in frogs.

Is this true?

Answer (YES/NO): NO